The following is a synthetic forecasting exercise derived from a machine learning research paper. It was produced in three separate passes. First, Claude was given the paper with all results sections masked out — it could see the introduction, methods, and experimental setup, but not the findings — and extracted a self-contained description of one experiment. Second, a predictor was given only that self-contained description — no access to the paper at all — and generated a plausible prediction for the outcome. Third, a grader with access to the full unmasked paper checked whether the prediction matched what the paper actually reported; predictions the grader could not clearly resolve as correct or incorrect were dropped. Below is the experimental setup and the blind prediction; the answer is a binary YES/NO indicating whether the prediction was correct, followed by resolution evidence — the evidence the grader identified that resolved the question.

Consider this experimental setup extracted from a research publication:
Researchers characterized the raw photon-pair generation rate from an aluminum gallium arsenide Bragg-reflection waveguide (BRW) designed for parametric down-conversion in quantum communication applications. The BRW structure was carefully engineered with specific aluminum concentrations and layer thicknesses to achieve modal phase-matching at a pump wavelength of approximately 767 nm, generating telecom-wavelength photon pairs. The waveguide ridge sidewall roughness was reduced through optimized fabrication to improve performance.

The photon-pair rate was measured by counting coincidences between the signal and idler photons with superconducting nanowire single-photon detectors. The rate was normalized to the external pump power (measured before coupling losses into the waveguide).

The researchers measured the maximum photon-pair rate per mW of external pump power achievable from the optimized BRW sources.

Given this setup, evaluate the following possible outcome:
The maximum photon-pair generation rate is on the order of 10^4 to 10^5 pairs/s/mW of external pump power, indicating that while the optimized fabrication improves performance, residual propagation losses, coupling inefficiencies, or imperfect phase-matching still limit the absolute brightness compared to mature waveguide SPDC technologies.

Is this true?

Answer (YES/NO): YES